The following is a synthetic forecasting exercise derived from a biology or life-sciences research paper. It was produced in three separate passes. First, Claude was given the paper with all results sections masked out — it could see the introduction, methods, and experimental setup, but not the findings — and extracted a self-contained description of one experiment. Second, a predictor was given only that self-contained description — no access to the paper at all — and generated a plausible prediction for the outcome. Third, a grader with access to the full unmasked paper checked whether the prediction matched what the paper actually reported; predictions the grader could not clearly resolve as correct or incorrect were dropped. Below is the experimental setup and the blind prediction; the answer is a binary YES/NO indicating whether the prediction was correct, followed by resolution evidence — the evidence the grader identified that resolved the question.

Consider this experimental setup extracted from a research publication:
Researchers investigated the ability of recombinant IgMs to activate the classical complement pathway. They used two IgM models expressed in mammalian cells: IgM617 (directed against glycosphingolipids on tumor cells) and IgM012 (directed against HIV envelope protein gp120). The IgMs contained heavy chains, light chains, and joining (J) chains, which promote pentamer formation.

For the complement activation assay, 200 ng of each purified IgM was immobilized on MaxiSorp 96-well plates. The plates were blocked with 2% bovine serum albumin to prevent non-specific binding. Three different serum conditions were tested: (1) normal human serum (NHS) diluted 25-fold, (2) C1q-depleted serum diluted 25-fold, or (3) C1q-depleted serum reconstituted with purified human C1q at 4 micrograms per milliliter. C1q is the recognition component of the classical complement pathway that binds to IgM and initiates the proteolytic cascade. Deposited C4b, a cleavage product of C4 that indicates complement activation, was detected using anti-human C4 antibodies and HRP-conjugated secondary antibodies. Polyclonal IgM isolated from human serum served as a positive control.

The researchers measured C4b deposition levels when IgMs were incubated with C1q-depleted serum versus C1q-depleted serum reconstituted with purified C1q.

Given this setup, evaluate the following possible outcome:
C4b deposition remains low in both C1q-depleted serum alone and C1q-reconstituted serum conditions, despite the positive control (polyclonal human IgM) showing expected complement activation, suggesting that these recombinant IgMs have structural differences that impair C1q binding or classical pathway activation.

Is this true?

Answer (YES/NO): NO